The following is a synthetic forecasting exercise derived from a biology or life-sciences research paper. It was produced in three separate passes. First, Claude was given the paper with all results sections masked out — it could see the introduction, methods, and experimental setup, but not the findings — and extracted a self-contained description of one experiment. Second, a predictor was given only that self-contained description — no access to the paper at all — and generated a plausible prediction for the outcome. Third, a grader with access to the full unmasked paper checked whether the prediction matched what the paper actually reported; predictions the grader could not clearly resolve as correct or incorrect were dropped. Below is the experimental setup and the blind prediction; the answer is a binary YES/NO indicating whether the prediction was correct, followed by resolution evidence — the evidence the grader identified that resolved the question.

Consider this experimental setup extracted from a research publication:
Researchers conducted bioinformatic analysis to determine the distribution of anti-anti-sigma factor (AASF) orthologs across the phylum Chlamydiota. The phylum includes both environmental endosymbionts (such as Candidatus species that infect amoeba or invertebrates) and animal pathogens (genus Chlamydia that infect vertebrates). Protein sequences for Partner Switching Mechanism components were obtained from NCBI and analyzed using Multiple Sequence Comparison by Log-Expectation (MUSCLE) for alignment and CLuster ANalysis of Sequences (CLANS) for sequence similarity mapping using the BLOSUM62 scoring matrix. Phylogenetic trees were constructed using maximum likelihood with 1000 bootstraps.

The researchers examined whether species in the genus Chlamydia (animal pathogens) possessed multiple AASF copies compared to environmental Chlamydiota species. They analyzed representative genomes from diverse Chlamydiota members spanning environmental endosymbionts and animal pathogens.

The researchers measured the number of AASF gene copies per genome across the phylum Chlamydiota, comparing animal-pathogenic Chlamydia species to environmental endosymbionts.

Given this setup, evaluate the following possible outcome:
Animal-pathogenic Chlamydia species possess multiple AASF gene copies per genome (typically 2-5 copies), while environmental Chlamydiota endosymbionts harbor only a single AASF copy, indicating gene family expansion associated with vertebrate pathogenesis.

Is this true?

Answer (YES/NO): NO